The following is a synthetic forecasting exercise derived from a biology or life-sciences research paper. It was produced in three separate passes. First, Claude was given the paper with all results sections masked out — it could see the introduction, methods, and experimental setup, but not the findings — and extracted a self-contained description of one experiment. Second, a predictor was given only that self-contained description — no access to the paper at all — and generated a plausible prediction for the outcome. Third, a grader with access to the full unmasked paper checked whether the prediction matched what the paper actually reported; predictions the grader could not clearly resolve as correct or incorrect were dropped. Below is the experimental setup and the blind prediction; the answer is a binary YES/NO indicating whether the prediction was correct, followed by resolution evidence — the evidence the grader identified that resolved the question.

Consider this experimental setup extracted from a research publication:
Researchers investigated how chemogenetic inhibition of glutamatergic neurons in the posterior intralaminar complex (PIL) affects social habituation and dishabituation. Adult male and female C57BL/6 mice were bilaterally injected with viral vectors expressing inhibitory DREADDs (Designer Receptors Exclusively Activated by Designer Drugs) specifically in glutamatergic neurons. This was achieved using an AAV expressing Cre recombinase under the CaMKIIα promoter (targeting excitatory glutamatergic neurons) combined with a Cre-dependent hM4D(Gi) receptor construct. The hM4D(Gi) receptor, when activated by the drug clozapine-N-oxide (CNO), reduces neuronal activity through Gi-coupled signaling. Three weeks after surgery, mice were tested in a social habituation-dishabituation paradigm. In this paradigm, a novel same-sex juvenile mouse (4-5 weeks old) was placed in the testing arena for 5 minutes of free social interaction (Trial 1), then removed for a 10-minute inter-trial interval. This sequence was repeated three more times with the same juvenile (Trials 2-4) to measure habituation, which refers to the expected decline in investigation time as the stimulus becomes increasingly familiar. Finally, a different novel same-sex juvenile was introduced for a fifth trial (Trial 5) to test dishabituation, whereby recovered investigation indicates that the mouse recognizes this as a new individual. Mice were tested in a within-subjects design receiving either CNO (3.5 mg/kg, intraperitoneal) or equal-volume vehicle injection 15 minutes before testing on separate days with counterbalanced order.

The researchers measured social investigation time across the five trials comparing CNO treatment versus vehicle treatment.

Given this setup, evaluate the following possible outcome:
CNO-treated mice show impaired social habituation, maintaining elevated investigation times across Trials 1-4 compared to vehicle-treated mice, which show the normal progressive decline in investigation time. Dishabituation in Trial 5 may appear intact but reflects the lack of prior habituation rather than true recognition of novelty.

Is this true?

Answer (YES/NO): NO